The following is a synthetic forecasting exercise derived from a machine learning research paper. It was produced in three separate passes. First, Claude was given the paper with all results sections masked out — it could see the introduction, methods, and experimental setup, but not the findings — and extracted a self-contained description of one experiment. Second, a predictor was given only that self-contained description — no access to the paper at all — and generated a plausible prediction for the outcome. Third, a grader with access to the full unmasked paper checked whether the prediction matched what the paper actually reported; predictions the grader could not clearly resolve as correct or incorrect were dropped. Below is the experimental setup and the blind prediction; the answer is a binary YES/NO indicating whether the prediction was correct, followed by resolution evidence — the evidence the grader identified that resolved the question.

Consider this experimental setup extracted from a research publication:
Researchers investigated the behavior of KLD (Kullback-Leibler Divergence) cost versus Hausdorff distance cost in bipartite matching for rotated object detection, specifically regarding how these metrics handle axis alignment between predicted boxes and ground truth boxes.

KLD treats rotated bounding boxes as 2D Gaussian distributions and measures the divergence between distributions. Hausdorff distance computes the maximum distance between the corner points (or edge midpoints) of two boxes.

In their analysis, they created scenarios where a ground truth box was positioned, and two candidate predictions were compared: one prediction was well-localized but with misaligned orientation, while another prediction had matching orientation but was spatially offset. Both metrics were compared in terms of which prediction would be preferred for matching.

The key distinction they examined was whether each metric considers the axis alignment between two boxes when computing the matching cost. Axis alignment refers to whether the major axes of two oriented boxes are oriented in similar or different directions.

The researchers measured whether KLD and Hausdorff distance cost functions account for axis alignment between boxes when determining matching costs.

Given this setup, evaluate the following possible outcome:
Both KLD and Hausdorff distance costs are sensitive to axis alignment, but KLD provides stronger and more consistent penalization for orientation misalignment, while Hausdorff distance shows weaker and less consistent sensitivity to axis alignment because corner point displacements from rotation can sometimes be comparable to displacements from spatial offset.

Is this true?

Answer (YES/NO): NO